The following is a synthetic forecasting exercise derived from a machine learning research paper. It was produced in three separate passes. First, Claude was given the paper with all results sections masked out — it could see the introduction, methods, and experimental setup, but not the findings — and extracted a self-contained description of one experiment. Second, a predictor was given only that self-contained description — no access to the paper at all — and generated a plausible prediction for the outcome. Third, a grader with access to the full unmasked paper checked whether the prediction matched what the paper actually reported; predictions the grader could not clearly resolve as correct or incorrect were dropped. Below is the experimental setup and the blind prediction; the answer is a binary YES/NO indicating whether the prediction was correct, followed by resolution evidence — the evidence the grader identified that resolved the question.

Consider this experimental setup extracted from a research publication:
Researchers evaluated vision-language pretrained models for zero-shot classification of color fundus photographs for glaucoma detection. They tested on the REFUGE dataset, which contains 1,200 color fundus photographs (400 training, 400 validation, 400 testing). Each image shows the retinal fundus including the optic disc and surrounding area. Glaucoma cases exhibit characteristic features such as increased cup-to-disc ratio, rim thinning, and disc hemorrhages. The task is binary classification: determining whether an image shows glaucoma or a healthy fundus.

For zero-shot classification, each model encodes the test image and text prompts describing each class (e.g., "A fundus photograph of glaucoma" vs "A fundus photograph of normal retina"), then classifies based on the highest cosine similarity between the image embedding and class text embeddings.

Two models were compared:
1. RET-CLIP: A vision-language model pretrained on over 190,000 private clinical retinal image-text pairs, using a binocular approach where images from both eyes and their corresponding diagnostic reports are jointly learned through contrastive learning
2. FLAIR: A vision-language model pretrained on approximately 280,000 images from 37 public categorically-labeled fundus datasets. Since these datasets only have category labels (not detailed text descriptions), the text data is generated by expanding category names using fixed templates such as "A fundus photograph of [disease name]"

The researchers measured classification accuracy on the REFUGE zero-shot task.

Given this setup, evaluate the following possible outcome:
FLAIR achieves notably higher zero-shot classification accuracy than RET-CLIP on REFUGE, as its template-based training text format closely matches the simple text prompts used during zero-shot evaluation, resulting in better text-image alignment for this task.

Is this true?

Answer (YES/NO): YES